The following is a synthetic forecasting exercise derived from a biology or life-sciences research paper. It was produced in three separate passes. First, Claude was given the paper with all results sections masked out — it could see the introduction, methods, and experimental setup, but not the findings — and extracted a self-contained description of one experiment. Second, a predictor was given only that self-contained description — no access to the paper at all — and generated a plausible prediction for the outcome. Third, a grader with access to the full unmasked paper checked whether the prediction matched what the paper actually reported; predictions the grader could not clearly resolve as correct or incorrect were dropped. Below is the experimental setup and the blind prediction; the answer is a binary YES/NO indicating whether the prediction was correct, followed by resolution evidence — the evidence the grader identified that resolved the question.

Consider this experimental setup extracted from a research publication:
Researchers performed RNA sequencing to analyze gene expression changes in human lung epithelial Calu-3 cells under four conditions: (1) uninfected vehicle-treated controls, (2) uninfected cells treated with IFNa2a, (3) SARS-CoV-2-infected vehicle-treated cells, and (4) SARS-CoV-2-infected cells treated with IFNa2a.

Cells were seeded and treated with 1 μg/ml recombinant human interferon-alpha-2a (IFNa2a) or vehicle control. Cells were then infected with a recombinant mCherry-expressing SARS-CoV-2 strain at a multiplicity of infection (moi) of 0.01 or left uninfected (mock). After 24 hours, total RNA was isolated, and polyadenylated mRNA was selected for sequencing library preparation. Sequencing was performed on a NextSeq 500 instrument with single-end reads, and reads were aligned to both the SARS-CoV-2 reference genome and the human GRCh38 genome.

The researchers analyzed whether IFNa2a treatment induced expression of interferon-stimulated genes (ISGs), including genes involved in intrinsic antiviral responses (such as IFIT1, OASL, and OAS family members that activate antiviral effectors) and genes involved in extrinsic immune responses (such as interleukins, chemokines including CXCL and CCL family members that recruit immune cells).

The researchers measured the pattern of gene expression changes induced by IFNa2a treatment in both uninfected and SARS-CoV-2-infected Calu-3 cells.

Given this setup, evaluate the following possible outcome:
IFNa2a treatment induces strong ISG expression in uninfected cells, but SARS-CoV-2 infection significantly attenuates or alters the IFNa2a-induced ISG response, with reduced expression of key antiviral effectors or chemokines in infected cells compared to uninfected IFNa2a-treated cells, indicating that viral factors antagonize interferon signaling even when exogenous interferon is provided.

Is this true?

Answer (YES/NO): NO